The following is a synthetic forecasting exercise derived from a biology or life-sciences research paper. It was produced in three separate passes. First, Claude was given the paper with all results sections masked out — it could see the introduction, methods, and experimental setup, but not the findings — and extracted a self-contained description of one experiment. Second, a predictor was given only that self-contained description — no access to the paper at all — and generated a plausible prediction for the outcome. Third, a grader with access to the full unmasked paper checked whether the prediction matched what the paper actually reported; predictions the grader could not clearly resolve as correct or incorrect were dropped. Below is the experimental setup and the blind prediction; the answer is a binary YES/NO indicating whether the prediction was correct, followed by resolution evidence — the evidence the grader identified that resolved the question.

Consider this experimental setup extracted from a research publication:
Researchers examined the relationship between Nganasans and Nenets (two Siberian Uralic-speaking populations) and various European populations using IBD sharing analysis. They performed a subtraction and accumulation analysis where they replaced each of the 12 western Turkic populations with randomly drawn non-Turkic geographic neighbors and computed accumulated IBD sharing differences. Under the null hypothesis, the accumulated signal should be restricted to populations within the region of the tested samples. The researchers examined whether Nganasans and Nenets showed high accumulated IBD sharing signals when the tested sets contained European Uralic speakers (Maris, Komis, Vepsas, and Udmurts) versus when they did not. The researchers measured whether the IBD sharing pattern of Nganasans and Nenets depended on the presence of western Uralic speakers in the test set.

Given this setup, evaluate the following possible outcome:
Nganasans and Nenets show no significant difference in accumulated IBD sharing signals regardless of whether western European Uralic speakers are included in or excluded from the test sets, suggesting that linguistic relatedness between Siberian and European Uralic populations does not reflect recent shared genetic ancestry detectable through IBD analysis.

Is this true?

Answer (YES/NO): NO